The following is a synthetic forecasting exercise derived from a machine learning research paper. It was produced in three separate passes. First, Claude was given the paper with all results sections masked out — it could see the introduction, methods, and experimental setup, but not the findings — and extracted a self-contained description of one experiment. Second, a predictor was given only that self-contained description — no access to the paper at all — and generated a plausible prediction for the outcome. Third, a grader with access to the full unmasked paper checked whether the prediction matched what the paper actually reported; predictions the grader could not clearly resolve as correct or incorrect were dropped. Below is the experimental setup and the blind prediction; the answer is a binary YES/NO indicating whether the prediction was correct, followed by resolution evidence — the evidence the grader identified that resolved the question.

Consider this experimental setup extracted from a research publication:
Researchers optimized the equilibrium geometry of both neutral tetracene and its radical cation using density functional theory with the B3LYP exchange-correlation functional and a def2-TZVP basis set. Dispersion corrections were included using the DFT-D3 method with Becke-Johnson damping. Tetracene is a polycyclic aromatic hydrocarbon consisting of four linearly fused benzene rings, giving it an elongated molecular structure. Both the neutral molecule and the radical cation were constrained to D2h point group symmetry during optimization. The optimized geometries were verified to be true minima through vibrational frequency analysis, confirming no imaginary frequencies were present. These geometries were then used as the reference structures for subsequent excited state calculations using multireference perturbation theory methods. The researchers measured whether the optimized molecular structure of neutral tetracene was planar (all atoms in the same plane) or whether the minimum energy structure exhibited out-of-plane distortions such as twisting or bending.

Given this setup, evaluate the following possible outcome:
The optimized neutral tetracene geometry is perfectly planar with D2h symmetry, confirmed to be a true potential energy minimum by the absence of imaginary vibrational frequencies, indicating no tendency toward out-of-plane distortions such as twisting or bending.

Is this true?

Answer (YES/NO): YES